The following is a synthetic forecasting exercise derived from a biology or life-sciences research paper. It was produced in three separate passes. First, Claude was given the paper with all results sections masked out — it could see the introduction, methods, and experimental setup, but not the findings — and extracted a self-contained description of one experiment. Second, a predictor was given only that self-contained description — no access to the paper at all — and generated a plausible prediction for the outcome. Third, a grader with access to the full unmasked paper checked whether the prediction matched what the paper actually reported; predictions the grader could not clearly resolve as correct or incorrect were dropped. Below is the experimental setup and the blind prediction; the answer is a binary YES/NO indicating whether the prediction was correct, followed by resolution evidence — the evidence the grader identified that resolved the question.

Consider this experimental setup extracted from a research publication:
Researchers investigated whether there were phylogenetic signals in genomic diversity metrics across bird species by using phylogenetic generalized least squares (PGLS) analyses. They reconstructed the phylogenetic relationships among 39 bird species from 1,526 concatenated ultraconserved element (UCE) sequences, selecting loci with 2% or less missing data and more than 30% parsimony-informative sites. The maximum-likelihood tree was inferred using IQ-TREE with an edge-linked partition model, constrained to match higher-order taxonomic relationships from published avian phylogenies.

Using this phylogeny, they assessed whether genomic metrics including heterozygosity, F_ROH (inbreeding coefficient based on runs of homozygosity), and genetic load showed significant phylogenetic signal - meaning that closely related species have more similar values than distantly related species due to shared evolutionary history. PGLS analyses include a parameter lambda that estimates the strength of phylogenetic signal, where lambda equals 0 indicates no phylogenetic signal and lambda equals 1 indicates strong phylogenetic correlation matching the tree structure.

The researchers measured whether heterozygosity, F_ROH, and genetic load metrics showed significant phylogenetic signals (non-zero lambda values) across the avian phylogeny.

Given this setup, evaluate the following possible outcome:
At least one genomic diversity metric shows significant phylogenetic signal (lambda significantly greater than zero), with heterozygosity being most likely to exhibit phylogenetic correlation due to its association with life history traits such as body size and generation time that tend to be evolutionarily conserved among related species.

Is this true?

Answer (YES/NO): NO